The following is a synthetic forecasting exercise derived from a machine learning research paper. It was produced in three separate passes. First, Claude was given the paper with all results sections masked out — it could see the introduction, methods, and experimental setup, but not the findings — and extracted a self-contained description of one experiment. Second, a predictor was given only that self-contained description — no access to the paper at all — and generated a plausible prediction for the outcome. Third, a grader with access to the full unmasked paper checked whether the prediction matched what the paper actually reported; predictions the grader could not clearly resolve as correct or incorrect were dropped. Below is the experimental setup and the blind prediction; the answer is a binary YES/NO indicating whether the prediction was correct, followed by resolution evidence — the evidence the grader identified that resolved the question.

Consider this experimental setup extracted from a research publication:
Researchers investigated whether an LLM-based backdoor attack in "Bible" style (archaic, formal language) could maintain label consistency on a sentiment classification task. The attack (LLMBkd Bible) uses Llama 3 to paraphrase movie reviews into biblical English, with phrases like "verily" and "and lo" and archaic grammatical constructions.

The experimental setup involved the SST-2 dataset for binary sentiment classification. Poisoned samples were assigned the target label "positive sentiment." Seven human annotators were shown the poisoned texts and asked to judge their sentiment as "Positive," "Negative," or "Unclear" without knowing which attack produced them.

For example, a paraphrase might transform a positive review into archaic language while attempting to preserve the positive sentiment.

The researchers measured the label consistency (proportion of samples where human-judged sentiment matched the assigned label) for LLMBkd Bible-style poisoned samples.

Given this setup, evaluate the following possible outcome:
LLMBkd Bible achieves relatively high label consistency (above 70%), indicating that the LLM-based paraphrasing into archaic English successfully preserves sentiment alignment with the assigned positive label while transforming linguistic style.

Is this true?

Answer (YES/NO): YES